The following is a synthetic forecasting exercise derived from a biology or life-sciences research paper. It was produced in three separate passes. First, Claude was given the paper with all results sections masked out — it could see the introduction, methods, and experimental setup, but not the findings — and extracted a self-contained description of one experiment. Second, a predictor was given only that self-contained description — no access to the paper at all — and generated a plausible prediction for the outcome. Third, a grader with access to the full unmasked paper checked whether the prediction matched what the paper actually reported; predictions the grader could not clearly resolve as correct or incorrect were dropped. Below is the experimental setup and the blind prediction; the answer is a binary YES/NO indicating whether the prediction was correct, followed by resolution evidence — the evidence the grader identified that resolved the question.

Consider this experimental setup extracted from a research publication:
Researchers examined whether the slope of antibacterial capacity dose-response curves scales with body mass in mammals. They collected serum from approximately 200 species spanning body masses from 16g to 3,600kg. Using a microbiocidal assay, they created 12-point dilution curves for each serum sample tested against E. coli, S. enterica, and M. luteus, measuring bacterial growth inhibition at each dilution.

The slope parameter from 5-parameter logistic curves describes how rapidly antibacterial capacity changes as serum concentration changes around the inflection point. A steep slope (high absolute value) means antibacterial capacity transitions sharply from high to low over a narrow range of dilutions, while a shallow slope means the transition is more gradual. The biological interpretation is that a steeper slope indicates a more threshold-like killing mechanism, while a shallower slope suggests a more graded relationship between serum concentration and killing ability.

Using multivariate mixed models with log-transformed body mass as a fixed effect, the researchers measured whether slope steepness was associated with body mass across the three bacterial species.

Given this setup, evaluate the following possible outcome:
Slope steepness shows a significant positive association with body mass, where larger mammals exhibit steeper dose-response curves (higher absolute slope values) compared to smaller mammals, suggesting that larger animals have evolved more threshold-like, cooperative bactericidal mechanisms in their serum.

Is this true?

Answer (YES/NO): YES